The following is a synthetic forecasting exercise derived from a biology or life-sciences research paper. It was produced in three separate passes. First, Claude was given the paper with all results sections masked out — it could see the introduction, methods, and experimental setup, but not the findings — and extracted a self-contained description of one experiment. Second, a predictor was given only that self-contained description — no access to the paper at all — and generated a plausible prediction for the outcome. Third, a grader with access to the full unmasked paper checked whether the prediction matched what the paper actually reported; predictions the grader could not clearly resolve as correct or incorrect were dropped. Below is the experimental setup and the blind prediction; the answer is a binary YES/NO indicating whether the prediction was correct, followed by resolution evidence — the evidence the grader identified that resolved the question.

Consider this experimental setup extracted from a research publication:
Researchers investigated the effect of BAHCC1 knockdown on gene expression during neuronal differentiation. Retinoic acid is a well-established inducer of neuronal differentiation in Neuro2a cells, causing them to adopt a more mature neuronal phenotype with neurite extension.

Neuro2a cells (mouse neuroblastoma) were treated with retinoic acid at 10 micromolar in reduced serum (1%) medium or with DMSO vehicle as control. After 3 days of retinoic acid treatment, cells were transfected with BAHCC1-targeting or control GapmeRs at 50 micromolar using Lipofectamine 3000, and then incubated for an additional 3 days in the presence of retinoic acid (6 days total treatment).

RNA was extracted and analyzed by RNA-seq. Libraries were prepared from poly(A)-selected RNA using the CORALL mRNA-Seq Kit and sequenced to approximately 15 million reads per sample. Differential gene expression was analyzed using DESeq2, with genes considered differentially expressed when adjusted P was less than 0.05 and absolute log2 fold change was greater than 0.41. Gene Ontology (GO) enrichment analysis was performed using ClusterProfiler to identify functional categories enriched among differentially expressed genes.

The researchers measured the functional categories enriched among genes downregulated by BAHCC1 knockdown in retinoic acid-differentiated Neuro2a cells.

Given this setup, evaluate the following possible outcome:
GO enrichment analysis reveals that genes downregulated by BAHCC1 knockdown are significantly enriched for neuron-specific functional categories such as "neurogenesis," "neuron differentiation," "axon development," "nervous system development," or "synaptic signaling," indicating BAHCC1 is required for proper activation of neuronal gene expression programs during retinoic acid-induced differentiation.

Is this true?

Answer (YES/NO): YES